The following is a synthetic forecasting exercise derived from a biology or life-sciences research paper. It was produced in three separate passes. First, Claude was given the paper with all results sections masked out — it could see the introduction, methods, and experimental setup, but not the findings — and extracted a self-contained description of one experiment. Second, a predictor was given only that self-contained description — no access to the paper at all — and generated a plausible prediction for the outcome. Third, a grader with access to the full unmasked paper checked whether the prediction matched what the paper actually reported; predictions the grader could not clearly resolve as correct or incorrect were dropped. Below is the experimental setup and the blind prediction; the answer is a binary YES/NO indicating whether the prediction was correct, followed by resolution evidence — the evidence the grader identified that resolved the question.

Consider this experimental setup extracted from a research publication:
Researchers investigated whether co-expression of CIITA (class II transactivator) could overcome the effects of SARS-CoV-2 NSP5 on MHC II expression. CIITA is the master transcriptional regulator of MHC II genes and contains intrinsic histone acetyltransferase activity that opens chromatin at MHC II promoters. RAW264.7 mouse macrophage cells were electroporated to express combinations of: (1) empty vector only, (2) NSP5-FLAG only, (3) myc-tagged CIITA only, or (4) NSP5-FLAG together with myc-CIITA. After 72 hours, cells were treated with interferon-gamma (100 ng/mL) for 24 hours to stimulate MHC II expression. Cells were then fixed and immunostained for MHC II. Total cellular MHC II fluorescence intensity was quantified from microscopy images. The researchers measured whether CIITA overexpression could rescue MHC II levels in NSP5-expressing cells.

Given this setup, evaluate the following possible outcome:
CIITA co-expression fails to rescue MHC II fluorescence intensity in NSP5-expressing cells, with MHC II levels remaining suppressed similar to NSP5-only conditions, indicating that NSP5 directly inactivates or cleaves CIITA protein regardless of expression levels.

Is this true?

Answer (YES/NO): NO